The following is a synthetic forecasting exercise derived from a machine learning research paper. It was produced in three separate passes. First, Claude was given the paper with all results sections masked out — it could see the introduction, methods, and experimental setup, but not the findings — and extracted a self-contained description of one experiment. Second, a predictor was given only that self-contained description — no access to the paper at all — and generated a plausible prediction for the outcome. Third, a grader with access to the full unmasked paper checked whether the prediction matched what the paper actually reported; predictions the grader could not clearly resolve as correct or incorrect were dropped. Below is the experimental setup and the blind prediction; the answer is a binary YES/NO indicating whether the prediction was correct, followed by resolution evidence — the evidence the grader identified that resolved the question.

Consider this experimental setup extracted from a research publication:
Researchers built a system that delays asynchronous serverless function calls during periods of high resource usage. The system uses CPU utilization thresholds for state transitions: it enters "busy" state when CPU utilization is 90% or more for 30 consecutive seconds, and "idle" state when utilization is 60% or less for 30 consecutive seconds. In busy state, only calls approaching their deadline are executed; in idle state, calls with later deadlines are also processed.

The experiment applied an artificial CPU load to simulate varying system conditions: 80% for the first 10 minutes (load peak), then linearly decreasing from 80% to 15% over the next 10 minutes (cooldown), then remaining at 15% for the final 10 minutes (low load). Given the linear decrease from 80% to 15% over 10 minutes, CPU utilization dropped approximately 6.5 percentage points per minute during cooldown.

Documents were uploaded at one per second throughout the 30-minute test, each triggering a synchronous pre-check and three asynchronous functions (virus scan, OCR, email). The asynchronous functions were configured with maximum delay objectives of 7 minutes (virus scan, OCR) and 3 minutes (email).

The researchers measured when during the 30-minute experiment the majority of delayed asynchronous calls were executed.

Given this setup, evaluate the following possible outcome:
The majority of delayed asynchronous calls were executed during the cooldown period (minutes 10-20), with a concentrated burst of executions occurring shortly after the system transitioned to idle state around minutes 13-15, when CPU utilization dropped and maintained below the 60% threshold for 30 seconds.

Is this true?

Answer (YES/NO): NO